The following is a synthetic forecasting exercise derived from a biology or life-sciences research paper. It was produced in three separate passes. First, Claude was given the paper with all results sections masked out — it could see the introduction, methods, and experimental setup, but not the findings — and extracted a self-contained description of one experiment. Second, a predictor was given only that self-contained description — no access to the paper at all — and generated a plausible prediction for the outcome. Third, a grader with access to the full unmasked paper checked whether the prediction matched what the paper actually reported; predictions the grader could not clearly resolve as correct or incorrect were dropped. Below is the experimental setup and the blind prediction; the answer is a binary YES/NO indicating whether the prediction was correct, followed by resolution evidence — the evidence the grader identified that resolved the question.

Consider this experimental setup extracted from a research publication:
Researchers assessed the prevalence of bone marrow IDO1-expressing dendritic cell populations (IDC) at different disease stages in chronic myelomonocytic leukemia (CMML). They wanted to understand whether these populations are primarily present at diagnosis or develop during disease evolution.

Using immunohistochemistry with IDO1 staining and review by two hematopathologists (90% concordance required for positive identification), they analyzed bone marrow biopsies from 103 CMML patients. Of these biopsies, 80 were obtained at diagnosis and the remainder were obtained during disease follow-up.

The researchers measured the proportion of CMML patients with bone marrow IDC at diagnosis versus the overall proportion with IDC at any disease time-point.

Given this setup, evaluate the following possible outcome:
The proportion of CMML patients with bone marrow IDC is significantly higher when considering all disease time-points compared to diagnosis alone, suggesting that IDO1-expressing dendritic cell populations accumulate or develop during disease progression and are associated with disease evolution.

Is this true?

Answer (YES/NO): NO